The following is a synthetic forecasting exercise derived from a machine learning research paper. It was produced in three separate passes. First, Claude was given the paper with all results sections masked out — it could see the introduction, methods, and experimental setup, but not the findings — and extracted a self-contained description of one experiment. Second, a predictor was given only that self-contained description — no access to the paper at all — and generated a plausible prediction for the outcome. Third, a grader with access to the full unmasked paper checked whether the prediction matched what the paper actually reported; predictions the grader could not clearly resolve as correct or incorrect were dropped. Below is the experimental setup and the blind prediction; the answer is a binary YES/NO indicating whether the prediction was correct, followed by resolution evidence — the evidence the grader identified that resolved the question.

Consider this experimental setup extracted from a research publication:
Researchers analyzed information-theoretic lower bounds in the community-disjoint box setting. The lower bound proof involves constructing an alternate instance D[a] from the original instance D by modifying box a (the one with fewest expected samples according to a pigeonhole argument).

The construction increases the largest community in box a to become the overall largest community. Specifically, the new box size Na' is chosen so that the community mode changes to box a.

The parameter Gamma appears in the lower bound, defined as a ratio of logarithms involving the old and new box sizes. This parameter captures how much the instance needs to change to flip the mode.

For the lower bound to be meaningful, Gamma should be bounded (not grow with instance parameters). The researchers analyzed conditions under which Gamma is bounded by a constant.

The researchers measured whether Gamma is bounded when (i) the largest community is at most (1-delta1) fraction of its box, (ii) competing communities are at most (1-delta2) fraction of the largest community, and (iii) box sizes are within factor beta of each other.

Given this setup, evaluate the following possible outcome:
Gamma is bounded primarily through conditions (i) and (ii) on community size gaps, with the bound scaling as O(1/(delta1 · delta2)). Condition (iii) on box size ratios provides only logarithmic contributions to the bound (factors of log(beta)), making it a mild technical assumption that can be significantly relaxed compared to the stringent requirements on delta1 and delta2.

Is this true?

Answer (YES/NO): NO